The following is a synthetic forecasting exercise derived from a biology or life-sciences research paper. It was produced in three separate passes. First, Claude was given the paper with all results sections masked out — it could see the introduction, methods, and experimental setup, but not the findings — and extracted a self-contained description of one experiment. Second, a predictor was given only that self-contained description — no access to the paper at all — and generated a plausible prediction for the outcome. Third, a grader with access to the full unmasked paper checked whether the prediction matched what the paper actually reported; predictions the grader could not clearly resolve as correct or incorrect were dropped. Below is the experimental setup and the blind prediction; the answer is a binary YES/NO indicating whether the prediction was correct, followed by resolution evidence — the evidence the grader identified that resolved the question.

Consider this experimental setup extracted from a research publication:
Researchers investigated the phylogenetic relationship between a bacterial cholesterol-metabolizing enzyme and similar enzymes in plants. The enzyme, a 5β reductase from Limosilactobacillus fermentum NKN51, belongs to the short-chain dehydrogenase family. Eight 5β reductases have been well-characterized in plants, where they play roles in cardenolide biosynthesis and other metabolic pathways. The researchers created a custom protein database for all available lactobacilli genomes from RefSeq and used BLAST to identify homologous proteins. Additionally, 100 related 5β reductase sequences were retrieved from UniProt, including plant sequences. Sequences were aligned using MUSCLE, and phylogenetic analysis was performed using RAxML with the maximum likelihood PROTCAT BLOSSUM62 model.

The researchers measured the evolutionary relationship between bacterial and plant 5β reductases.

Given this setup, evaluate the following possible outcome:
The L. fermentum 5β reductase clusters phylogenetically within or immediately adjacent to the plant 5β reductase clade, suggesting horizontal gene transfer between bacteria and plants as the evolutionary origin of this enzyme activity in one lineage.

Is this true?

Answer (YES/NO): NO